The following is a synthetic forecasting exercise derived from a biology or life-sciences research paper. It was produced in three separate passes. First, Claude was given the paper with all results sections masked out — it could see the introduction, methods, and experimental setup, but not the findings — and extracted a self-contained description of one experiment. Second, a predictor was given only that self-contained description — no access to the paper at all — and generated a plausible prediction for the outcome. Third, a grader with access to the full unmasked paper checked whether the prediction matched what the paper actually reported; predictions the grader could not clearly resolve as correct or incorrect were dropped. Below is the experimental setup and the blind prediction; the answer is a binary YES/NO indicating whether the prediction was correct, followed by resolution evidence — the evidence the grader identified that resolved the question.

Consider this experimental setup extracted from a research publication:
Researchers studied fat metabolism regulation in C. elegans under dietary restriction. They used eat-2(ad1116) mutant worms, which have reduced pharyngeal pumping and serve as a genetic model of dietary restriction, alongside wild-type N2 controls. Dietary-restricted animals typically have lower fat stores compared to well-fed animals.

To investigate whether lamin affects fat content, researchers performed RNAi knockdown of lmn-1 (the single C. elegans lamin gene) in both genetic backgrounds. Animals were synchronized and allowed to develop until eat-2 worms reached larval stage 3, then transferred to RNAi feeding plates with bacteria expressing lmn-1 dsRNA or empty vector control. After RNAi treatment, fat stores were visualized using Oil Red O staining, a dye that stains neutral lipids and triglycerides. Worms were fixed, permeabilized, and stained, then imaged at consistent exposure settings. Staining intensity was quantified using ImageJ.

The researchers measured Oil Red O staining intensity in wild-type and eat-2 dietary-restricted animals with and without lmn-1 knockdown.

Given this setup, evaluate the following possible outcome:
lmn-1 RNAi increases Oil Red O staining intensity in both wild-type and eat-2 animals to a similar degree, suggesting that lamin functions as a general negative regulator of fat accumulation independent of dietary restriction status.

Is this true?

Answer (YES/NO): NO